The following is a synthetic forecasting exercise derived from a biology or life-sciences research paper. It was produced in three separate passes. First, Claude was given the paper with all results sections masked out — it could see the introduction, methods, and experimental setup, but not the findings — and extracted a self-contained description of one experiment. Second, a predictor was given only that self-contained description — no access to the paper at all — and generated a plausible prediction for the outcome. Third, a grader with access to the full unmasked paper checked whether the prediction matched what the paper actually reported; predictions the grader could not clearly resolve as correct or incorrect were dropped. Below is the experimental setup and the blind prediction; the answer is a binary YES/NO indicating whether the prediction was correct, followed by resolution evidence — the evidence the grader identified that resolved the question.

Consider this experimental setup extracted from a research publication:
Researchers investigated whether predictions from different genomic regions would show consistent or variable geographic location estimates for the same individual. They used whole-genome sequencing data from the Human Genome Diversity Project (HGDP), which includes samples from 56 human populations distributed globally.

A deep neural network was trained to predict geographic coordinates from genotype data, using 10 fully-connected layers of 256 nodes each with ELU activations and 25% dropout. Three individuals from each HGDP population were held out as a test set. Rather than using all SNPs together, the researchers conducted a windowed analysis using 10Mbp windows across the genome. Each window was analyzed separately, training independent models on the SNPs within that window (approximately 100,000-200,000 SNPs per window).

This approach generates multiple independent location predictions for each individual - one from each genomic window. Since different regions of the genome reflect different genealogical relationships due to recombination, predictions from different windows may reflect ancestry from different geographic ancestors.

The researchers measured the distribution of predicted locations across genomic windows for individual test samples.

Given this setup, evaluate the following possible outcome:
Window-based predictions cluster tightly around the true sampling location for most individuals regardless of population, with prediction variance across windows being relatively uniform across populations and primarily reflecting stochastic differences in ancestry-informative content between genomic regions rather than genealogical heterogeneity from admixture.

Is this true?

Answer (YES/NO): NO